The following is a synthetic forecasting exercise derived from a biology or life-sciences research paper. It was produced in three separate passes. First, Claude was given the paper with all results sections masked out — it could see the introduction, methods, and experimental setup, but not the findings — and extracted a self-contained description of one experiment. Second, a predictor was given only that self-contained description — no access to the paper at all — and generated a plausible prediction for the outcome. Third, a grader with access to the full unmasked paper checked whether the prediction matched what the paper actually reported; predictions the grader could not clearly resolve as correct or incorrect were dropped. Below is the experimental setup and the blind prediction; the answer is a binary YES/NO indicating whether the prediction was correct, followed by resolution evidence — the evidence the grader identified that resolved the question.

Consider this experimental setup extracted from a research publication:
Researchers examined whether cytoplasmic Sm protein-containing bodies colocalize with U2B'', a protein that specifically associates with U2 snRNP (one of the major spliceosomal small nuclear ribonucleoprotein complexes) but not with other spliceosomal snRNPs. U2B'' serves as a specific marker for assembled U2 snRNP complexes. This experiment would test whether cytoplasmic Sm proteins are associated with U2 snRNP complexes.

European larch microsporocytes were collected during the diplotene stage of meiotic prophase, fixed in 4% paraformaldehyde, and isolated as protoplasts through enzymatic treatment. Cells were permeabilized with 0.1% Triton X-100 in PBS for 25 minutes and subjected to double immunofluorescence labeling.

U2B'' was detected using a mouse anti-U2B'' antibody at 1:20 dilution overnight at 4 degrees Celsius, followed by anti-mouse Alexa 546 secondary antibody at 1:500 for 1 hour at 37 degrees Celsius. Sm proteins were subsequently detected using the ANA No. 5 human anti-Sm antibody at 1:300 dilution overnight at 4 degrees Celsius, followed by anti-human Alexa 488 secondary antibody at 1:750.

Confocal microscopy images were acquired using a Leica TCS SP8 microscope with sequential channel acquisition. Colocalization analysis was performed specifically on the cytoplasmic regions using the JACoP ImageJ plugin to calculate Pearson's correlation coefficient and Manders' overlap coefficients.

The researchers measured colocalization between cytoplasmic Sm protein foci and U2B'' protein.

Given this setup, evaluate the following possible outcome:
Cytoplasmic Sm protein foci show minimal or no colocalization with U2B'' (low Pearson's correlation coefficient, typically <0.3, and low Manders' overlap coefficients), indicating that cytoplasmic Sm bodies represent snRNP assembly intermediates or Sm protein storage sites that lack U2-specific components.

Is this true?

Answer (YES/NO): NO